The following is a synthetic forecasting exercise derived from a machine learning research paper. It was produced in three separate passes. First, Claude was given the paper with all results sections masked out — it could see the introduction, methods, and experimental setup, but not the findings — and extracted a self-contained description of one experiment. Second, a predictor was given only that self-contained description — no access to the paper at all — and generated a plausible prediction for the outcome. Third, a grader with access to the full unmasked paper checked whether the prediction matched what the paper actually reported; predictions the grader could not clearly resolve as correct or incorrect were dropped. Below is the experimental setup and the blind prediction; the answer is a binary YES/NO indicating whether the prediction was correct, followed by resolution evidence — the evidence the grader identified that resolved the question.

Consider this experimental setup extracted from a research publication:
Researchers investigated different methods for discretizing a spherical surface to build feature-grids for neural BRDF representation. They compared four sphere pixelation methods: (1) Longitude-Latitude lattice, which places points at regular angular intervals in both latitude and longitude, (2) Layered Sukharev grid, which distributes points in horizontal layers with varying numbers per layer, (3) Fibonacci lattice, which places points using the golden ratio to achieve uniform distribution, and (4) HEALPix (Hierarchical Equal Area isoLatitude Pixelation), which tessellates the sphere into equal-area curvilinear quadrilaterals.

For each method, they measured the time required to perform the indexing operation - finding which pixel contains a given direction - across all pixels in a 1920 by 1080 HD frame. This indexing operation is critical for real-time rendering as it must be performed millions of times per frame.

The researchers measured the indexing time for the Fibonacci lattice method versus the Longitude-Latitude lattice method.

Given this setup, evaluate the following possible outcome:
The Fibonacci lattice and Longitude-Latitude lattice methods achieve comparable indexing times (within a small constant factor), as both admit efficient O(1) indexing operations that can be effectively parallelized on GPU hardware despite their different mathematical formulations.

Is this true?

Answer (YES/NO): NO